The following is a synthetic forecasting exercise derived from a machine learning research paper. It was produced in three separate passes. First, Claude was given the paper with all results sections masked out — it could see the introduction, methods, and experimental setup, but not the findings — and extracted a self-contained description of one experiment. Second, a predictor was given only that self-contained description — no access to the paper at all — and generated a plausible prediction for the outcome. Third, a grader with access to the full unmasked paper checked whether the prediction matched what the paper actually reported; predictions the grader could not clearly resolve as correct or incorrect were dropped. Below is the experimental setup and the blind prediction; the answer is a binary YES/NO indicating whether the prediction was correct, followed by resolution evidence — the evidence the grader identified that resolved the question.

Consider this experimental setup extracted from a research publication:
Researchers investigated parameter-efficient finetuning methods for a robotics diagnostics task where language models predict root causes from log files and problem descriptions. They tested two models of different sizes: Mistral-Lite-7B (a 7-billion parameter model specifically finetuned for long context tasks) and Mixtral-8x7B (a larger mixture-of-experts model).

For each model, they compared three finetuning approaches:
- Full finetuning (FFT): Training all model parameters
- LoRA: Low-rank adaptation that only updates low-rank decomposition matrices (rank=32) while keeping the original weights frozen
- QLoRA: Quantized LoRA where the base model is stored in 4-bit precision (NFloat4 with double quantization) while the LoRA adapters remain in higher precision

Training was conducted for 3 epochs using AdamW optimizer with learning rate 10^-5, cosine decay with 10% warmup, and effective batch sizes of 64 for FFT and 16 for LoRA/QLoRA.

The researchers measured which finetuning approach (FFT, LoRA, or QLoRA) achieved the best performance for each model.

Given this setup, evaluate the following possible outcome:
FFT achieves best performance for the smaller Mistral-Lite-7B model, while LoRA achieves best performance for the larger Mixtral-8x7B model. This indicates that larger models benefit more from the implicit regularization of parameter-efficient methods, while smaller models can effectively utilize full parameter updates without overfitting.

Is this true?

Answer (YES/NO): NO